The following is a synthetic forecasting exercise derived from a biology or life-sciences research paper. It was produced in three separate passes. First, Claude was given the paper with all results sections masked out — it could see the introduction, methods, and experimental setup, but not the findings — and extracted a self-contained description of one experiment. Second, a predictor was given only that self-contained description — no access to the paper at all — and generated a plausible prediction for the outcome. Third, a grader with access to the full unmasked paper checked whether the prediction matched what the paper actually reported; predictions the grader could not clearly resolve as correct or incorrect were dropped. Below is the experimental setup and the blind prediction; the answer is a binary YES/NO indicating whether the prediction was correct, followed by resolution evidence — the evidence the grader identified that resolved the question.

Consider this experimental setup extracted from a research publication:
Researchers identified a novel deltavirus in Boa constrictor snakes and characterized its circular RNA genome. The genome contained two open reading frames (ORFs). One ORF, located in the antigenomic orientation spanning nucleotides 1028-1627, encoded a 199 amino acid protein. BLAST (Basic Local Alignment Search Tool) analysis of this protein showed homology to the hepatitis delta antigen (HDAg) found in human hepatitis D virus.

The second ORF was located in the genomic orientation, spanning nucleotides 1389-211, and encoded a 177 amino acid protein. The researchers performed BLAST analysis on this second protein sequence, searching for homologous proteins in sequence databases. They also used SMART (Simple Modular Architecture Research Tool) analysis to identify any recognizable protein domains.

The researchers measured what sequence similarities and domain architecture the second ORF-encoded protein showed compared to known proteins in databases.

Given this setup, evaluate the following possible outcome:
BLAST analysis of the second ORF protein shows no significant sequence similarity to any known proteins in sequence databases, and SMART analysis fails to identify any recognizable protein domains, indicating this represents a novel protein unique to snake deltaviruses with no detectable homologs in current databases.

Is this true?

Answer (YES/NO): NO